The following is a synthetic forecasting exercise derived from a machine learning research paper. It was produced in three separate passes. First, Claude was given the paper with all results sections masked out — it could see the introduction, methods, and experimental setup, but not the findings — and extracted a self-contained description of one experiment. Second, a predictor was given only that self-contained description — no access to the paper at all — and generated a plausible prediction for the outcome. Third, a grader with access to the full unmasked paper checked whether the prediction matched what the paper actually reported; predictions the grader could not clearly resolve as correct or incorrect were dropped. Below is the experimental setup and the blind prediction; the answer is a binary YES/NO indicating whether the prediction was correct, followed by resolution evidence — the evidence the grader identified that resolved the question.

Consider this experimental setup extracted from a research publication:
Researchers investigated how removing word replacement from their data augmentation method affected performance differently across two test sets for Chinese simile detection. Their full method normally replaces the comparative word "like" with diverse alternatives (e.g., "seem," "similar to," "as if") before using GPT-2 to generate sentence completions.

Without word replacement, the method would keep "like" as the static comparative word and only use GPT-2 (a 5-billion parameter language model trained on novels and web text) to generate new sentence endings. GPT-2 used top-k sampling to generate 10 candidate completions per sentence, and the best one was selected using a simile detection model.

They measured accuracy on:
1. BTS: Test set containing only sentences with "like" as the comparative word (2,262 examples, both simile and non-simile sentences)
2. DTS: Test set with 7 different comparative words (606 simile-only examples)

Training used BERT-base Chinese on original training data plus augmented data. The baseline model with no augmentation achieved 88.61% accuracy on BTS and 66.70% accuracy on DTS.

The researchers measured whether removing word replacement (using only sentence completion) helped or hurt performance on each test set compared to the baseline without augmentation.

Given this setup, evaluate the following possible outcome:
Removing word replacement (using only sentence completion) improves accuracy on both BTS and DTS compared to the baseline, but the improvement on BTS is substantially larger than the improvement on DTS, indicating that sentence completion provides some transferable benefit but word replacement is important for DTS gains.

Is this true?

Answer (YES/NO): NO